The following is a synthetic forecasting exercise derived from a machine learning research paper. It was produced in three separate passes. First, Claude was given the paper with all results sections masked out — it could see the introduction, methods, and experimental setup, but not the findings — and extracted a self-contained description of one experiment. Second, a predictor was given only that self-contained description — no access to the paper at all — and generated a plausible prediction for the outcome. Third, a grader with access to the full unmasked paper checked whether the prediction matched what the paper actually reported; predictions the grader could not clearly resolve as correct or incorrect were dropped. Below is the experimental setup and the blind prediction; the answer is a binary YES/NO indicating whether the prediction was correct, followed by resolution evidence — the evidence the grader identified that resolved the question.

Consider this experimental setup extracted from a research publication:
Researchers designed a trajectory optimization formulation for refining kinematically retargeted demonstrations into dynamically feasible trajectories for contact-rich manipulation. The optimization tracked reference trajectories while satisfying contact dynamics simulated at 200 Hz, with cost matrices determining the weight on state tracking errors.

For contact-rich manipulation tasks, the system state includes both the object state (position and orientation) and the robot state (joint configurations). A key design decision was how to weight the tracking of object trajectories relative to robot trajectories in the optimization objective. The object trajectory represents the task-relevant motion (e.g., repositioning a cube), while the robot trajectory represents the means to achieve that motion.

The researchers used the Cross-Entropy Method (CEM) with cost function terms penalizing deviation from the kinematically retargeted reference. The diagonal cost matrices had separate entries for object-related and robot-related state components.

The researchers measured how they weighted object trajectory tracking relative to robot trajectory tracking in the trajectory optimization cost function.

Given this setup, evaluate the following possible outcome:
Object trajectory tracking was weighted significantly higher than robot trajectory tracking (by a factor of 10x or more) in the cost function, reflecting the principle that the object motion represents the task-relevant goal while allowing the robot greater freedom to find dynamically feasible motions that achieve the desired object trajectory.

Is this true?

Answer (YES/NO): YES